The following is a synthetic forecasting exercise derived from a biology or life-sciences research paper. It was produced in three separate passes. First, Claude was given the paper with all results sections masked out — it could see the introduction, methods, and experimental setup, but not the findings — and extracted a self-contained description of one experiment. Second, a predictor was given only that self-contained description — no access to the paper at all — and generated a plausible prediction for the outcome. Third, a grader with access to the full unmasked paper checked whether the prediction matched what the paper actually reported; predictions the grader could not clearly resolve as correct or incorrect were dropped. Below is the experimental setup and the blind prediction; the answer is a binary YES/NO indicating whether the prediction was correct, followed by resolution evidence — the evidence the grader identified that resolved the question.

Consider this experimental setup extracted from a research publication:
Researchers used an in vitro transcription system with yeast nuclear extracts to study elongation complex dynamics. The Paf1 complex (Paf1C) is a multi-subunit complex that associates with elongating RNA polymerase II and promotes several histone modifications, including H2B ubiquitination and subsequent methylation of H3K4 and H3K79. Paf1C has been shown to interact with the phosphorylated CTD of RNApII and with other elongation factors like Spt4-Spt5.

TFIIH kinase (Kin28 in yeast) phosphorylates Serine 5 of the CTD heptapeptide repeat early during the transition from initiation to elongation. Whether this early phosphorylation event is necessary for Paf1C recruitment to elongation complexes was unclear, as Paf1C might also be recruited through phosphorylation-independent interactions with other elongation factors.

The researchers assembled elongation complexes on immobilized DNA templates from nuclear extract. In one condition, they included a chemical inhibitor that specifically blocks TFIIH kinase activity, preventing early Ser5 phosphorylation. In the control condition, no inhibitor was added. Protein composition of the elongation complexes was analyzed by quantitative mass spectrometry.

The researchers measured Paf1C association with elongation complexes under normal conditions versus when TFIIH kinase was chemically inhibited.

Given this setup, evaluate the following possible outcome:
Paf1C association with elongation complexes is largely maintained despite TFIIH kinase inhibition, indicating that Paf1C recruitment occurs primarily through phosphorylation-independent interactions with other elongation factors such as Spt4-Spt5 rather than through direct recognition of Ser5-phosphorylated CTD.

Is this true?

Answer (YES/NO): NO